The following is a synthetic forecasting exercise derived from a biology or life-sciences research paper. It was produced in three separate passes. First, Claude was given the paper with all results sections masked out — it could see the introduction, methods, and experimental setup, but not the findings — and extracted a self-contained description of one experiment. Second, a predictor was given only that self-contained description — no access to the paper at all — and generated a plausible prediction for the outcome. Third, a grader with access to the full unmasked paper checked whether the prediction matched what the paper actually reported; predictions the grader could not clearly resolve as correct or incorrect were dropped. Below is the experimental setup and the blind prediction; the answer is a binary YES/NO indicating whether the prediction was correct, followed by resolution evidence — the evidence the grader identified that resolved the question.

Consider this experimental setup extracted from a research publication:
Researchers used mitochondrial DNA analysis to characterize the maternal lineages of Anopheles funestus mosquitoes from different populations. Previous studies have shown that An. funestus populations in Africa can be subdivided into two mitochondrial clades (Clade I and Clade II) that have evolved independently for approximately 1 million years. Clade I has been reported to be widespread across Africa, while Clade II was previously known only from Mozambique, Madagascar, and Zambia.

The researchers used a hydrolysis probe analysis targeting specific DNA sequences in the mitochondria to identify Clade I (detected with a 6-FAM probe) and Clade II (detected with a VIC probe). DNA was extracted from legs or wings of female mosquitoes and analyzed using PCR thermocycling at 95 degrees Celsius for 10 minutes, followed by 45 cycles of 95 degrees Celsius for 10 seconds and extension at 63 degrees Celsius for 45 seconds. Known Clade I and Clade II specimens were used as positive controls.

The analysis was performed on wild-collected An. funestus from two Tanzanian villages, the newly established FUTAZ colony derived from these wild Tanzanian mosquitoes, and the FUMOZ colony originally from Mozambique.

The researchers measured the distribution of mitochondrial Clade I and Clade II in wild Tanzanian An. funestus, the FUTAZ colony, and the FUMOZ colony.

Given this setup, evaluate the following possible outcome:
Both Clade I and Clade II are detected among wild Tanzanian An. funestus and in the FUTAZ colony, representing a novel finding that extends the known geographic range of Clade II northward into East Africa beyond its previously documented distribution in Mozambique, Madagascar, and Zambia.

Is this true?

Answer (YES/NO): NO